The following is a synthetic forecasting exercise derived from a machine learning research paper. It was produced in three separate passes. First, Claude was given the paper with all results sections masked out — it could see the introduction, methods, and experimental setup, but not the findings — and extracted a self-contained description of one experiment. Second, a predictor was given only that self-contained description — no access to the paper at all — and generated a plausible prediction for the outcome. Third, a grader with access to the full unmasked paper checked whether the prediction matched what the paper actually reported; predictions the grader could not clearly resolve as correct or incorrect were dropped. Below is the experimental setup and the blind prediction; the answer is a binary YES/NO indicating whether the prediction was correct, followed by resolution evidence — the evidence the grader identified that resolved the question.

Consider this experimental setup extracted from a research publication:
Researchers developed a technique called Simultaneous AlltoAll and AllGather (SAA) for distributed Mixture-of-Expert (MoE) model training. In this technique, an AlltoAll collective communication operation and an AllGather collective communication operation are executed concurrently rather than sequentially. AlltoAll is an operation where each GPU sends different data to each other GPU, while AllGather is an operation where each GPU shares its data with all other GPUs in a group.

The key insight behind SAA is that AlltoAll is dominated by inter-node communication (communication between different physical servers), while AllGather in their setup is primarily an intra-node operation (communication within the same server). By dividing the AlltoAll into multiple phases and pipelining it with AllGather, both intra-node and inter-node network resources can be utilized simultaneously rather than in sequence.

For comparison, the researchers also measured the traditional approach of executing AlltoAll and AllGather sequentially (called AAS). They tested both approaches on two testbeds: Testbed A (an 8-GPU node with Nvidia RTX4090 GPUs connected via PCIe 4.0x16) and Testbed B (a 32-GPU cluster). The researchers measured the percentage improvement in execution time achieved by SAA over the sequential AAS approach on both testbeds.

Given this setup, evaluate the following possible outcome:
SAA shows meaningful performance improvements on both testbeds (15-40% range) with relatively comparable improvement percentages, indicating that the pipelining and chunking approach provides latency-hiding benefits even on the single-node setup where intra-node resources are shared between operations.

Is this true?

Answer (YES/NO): NO